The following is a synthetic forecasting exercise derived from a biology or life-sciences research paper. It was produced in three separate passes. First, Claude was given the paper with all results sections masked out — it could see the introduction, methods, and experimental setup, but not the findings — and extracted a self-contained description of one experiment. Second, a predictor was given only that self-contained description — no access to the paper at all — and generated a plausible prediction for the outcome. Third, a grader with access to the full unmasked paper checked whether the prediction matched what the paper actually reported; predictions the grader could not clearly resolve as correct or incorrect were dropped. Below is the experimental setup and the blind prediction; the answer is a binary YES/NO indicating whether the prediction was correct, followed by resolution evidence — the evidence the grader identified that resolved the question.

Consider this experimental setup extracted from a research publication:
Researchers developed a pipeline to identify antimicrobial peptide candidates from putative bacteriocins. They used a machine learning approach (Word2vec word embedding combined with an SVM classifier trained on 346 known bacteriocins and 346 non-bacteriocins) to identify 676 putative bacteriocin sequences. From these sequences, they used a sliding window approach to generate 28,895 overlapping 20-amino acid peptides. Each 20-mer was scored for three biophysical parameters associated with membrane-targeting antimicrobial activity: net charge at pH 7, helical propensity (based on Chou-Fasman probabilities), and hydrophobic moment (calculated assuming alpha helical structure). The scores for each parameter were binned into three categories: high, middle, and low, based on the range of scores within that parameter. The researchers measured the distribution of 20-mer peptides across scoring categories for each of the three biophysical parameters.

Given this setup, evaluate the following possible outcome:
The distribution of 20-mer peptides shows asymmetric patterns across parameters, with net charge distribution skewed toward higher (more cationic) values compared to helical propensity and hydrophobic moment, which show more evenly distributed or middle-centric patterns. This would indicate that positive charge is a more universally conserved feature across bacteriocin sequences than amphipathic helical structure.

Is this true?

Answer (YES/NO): NO